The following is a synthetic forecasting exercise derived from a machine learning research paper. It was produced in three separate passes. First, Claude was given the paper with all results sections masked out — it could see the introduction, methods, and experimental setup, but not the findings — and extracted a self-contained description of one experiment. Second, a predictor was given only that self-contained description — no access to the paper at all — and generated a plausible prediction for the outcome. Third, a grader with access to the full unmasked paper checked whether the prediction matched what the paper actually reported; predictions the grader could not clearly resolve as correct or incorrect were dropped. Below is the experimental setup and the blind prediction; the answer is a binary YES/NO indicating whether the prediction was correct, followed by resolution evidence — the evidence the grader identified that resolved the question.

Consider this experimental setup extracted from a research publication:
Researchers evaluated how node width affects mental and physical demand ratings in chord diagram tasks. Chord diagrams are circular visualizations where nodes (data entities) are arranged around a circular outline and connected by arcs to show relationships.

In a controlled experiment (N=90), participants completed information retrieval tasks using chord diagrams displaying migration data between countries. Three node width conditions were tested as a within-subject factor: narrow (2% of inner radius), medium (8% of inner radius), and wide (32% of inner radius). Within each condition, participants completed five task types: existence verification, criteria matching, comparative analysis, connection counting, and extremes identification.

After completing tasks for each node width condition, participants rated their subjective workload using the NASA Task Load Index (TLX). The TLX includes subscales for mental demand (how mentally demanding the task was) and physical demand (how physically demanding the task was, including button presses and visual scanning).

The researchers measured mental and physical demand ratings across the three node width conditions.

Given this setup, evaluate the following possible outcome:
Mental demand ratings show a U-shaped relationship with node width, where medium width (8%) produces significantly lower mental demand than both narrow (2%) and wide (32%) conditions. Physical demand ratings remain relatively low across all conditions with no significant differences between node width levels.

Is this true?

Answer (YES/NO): NO